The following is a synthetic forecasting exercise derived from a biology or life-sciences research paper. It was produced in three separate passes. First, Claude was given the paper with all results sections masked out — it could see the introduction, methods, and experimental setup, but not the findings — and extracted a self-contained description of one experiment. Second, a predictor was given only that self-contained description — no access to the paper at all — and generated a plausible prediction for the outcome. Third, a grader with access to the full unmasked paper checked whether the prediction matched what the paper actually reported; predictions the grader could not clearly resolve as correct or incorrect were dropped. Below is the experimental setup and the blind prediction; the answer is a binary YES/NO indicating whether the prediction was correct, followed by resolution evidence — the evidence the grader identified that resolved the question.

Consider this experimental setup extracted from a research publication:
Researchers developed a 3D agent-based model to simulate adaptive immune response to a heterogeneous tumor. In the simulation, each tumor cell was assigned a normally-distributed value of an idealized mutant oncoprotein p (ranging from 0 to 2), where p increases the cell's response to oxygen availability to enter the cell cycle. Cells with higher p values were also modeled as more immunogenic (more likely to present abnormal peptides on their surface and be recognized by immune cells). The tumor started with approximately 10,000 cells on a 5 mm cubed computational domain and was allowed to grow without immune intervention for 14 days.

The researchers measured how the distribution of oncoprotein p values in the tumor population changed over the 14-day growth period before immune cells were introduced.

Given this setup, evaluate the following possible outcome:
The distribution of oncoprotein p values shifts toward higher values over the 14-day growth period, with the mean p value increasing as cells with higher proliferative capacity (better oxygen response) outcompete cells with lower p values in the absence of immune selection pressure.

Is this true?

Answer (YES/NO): YES